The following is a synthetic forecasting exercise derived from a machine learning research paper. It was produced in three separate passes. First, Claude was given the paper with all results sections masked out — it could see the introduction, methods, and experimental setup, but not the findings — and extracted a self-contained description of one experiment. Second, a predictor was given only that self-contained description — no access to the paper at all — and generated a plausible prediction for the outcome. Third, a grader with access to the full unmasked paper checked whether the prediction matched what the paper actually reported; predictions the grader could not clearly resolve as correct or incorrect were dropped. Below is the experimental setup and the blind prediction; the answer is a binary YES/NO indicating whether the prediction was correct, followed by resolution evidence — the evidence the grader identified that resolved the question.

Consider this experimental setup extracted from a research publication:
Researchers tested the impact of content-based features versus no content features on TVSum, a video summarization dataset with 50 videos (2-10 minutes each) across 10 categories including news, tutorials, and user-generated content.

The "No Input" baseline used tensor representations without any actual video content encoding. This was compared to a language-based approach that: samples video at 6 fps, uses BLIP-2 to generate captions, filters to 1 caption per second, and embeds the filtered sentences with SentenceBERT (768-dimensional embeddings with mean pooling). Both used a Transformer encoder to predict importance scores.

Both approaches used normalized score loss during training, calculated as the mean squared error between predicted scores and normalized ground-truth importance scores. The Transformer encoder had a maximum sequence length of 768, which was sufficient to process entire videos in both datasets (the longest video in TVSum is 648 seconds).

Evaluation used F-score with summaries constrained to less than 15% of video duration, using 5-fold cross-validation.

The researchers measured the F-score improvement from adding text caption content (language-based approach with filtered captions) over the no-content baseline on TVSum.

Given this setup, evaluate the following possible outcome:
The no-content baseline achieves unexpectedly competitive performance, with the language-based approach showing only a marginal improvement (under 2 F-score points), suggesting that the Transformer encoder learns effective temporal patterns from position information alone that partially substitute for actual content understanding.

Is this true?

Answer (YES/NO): NO